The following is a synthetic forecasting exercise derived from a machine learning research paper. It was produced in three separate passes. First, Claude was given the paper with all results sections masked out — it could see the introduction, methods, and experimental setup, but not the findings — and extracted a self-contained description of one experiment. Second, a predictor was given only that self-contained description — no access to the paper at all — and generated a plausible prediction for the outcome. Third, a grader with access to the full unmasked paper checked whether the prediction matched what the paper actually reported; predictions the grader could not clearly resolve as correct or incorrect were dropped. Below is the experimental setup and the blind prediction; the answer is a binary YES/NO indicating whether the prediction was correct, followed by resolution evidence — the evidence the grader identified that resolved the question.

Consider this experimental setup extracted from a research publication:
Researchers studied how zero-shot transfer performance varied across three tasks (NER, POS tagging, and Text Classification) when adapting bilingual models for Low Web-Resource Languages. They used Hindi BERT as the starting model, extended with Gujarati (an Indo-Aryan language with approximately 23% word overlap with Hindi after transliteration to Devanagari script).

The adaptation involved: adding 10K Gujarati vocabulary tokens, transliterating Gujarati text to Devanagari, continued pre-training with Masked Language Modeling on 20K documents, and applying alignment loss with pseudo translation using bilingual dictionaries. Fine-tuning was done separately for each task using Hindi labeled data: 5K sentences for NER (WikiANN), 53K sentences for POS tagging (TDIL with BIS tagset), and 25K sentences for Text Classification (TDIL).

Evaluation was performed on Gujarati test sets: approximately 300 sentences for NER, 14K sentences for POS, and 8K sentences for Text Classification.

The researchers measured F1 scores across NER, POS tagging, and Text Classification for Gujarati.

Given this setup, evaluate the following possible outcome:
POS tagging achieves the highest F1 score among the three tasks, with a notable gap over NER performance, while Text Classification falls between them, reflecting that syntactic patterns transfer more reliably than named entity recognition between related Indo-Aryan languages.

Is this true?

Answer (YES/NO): YES